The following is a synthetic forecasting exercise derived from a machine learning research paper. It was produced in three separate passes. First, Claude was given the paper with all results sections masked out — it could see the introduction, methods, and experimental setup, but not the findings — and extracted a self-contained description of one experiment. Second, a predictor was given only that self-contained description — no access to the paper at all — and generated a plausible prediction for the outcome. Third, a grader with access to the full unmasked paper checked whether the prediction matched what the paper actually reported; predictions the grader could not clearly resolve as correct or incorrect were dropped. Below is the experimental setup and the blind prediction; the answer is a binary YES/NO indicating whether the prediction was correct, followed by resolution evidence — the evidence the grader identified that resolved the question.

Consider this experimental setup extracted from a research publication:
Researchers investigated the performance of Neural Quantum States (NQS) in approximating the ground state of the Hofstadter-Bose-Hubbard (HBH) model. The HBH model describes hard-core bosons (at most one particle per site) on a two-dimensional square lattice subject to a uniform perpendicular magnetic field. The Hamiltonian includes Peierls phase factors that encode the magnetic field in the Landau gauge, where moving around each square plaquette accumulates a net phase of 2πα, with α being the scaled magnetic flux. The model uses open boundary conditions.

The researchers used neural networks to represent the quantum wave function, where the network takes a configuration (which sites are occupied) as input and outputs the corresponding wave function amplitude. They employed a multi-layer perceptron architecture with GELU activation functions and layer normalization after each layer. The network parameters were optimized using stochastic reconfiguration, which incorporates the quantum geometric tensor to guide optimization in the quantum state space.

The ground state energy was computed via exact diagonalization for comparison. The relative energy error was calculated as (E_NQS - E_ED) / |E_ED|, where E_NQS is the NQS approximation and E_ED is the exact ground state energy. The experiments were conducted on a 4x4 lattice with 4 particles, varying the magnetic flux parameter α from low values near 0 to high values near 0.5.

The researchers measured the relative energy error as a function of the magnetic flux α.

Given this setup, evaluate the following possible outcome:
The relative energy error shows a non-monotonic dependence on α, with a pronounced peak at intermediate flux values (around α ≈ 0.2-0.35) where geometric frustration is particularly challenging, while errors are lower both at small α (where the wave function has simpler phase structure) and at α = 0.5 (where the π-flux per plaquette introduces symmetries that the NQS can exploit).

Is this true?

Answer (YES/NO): NO